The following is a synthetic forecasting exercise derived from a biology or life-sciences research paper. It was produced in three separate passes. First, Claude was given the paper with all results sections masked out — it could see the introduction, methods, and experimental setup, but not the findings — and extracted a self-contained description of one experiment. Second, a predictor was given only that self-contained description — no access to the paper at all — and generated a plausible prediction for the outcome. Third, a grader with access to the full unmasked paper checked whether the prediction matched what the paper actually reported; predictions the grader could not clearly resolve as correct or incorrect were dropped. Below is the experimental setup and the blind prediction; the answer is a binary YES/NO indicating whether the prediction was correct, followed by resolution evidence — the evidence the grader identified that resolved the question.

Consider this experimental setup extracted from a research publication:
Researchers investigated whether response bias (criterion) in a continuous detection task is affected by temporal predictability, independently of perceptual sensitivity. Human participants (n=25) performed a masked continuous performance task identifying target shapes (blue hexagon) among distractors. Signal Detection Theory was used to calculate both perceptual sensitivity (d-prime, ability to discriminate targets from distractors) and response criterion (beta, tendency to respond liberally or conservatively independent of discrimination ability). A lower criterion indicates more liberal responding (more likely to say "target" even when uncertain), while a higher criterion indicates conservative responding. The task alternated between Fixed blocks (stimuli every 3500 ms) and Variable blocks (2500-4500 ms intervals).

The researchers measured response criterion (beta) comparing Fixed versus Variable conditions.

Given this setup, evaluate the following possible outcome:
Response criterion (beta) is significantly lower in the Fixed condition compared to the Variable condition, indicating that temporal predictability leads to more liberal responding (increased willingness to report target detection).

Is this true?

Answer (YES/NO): NO